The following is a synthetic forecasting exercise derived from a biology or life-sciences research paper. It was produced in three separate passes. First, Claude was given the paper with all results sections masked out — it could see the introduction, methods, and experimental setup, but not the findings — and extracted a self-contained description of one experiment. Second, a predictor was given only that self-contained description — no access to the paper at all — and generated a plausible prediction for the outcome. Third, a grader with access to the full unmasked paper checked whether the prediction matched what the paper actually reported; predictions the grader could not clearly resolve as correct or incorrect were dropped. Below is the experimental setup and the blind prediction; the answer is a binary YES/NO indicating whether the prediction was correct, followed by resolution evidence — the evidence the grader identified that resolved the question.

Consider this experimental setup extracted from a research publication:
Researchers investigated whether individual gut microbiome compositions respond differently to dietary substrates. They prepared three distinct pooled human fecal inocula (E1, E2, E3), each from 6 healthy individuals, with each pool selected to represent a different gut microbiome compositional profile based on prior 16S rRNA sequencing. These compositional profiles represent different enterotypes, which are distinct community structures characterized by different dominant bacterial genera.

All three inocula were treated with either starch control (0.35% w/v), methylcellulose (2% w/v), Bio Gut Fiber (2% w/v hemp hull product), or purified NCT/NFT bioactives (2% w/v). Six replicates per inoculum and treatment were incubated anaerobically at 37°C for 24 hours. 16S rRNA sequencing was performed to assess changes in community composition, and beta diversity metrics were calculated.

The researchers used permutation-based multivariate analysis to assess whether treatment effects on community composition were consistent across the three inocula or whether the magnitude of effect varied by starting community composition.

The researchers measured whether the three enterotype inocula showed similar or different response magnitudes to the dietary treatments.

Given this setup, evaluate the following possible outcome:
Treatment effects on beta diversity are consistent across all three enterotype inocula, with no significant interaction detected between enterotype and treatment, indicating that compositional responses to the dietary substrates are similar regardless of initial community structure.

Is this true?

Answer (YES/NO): NO